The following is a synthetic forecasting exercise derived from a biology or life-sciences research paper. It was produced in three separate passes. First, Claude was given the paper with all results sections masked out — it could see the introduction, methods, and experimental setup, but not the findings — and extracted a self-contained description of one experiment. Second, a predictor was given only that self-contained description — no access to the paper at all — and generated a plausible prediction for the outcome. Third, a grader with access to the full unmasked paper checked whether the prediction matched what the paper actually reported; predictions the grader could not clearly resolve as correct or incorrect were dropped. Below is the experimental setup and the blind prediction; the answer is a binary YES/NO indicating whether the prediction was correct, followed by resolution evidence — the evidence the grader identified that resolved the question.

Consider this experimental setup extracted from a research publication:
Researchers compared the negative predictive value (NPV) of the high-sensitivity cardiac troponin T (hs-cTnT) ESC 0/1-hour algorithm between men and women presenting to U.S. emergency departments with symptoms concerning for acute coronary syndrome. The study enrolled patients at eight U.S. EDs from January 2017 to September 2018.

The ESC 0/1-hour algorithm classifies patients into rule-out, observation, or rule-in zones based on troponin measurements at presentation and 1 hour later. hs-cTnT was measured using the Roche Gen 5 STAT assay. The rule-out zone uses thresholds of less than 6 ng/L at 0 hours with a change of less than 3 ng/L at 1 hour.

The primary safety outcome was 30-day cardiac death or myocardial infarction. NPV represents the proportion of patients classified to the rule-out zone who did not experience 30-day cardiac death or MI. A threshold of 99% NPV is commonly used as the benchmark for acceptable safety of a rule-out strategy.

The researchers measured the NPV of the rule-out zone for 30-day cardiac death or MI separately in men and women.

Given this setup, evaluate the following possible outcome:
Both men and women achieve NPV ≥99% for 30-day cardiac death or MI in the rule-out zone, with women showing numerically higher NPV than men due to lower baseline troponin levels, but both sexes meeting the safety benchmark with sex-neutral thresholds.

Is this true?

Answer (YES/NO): NO